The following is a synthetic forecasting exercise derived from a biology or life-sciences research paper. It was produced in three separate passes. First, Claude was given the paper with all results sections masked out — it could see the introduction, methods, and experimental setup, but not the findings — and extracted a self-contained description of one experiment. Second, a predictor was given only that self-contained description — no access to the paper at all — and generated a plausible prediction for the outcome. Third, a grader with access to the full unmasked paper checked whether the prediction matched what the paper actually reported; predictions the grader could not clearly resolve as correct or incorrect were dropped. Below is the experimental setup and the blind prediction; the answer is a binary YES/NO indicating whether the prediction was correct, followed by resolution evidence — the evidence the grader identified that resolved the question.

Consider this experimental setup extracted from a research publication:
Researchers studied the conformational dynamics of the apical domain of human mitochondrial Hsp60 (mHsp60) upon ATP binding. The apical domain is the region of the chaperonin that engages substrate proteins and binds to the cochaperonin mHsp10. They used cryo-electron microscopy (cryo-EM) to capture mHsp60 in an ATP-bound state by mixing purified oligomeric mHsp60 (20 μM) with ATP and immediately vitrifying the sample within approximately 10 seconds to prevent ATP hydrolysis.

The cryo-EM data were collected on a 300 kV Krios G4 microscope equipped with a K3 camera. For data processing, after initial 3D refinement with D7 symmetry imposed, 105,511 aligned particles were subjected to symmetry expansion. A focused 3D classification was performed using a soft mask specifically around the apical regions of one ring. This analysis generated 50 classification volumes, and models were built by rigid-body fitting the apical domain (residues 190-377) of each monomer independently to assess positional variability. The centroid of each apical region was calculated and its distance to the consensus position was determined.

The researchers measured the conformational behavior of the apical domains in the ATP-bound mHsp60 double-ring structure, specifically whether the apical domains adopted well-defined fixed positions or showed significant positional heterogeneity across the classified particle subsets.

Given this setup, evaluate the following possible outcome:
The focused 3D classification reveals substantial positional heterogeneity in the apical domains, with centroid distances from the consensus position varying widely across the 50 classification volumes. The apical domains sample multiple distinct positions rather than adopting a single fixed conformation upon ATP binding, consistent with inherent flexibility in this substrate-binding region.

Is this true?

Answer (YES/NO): YES